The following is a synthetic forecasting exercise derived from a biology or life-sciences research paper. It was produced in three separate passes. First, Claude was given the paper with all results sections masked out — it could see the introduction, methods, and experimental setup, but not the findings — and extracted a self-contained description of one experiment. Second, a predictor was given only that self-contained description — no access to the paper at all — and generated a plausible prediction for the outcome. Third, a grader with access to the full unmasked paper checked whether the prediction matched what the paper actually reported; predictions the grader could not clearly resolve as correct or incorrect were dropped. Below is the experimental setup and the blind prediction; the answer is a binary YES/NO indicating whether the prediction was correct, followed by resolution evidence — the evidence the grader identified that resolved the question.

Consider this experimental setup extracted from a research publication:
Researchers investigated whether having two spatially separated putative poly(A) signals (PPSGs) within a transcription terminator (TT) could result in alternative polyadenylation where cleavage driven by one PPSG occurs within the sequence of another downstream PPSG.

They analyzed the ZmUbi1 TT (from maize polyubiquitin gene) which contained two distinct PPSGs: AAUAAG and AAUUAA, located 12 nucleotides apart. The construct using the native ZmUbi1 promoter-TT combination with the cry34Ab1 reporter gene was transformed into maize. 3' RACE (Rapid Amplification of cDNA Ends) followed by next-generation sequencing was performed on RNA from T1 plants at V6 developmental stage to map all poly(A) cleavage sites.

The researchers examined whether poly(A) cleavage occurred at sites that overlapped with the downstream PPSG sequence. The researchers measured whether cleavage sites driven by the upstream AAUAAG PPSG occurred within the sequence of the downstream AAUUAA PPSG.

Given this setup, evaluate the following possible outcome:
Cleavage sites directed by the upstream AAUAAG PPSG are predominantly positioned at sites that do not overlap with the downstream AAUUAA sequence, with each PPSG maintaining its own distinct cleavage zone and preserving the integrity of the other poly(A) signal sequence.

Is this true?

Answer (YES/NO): NO